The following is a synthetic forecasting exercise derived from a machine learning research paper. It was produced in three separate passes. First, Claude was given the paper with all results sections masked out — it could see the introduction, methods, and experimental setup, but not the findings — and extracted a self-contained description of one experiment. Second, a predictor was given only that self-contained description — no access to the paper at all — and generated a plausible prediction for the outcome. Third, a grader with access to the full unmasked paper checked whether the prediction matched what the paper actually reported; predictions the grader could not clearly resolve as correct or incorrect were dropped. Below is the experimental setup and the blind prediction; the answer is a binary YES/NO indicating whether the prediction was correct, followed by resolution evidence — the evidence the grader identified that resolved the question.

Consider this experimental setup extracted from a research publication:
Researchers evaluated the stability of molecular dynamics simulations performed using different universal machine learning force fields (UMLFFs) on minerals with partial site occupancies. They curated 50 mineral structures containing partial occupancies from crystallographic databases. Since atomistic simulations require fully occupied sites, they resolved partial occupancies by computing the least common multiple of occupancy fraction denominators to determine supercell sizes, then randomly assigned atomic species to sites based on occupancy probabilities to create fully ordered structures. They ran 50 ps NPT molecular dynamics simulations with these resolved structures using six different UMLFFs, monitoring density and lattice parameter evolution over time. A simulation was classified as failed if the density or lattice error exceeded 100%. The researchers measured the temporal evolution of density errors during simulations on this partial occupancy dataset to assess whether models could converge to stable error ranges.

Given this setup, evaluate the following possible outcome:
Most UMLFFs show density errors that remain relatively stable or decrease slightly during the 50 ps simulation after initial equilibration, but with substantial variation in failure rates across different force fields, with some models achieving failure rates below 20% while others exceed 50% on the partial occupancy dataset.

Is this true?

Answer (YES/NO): NO